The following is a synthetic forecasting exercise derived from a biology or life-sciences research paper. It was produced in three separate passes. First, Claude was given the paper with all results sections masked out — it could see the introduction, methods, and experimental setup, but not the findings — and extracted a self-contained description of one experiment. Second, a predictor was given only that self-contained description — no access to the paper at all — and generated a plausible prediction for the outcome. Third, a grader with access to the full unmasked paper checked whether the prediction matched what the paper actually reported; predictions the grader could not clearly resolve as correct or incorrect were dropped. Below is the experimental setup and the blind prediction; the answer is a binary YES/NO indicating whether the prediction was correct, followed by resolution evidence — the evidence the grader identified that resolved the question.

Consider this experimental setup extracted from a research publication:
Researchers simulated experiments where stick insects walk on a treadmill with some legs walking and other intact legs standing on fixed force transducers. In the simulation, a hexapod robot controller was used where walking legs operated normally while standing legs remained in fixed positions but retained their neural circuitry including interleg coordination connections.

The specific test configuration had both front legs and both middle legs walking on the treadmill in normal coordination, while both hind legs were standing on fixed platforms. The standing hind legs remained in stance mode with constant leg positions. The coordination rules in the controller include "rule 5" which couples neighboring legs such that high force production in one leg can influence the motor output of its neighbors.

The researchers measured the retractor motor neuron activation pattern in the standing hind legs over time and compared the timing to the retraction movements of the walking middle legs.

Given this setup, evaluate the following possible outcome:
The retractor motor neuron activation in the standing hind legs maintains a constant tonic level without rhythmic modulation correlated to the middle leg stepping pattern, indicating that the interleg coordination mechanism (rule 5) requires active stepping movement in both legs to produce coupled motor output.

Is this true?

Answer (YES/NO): NO